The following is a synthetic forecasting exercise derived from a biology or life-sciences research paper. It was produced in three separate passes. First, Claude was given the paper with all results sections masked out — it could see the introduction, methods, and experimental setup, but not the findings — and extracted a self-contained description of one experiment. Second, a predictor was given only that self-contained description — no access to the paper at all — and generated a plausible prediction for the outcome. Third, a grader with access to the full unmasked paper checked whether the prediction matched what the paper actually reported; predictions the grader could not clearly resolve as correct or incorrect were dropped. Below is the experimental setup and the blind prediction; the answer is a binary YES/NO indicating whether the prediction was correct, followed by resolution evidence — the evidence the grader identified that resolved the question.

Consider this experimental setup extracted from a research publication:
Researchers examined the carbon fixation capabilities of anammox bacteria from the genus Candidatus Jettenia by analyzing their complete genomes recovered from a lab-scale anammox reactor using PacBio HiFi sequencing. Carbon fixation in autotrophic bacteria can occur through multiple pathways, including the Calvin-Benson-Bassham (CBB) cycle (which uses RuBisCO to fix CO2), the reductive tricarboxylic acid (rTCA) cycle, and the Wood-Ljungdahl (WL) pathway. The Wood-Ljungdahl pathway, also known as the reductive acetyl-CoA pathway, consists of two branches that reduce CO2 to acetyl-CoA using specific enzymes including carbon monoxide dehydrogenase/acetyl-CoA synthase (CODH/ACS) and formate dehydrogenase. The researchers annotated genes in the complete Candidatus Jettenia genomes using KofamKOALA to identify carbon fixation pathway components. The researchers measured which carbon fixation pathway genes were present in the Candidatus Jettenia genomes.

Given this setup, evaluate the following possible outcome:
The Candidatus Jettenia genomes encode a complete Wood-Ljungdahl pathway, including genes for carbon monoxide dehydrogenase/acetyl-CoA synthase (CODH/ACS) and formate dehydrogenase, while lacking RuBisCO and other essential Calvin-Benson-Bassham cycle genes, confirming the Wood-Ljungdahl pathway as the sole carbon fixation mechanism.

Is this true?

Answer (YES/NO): NO